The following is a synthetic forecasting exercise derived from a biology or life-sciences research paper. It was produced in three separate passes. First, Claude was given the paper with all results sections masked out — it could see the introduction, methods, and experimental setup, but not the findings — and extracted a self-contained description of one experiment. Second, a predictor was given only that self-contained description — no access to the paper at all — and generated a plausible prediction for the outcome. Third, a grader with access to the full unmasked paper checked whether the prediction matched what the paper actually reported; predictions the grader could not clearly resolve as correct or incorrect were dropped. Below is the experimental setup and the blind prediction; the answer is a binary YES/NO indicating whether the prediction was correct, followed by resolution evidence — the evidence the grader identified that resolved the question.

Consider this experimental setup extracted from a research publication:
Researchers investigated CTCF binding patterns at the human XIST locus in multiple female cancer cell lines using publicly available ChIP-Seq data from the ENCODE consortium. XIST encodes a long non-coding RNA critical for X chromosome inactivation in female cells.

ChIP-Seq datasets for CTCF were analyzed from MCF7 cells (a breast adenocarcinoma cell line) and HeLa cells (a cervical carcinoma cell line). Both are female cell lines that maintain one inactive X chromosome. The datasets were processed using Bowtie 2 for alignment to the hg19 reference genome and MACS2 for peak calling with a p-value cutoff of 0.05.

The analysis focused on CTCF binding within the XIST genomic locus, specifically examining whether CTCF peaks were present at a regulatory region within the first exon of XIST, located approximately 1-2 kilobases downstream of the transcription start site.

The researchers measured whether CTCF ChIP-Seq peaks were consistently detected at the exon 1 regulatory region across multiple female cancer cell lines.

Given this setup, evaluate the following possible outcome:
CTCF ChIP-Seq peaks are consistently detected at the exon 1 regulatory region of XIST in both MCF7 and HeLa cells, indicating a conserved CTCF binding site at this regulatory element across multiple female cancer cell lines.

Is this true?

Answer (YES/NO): YES